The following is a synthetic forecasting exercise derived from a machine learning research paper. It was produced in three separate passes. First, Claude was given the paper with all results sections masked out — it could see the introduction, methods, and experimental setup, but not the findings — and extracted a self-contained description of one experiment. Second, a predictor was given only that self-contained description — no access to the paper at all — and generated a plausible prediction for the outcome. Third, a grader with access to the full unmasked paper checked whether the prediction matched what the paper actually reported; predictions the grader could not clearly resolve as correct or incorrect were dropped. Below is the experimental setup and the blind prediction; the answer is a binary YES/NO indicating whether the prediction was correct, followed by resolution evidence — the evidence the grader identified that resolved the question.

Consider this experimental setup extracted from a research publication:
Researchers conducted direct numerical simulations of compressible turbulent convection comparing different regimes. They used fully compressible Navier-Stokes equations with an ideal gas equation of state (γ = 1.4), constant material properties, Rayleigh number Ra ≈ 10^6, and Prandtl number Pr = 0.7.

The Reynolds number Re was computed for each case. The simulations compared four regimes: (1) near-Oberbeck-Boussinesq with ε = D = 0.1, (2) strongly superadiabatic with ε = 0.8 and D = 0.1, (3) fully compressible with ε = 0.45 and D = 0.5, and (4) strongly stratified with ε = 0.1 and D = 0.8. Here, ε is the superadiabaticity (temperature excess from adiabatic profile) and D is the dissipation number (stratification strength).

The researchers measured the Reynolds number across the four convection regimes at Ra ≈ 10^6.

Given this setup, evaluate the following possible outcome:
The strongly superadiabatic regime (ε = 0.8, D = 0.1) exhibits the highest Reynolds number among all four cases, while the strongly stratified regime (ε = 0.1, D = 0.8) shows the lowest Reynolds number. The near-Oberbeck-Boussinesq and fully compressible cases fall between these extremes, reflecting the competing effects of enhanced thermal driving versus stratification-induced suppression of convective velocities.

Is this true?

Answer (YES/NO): YES